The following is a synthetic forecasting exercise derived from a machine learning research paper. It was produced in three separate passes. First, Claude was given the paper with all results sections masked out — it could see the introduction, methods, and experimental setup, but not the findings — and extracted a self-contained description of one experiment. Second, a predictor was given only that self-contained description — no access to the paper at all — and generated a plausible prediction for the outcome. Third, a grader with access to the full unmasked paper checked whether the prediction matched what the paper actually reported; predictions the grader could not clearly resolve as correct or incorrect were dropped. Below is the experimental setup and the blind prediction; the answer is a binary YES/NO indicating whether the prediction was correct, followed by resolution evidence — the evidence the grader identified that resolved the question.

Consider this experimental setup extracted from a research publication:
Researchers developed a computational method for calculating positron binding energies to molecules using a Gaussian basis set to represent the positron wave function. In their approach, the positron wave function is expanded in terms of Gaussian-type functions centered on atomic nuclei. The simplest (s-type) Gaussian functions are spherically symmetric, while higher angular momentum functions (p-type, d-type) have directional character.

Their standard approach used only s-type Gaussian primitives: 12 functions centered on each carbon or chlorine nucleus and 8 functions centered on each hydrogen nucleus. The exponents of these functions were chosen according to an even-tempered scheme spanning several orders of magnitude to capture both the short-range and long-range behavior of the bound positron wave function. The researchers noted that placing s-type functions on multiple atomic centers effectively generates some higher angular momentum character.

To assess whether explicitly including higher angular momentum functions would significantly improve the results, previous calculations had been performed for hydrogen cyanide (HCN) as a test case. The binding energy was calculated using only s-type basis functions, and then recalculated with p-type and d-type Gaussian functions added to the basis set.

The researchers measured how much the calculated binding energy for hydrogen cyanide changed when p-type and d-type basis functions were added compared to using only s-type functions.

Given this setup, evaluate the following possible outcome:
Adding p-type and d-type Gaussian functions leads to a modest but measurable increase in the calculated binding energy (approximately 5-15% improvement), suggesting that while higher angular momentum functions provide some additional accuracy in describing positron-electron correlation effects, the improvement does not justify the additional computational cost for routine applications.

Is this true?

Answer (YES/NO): NO